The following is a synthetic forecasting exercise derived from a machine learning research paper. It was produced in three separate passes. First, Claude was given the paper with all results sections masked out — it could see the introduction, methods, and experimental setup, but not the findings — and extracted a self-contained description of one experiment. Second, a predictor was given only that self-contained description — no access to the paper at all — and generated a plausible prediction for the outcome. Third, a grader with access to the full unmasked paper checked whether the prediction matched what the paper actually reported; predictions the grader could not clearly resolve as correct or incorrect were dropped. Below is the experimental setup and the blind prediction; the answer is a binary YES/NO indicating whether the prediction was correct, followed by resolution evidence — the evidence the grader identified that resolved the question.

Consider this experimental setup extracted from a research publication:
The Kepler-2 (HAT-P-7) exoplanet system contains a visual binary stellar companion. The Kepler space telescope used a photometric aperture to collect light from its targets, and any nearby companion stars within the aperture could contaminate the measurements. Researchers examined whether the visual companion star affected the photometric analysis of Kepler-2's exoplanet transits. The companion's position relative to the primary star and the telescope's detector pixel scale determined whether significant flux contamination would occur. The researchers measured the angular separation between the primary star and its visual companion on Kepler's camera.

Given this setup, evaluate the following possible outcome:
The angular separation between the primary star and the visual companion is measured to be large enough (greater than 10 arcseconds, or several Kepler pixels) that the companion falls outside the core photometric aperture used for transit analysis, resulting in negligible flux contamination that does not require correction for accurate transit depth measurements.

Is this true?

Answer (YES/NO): YES